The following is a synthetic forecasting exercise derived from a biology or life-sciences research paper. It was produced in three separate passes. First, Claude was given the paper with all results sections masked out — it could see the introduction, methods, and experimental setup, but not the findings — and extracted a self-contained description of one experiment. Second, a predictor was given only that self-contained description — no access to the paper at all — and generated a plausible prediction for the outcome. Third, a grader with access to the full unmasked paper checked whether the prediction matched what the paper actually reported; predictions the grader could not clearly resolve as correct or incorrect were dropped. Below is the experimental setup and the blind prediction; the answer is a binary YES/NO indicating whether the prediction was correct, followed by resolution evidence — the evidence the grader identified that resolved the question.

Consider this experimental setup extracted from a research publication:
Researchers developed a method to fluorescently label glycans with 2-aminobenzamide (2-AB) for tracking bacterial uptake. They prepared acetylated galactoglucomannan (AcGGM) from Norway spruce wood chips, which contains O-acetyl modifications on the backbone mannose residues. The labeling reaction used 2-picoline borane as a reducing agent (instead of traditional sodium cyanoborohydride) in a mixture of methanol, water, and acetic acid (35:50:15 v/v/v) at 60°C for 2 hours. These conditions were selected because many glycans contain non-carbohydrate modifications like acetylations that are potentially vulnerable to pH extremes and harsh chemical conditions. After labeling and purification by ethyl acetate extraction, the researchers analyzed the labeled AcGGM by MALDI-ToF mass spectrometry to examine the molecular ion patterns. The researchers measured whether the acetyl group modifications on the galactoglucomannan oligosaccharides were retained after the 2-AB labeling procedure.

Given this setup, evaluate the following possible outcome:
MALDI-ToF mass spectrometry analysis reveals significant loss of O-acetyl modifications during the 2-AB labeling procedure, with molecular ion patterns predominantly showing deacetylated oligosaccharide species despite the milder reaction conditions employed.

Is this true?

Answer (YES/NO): NO